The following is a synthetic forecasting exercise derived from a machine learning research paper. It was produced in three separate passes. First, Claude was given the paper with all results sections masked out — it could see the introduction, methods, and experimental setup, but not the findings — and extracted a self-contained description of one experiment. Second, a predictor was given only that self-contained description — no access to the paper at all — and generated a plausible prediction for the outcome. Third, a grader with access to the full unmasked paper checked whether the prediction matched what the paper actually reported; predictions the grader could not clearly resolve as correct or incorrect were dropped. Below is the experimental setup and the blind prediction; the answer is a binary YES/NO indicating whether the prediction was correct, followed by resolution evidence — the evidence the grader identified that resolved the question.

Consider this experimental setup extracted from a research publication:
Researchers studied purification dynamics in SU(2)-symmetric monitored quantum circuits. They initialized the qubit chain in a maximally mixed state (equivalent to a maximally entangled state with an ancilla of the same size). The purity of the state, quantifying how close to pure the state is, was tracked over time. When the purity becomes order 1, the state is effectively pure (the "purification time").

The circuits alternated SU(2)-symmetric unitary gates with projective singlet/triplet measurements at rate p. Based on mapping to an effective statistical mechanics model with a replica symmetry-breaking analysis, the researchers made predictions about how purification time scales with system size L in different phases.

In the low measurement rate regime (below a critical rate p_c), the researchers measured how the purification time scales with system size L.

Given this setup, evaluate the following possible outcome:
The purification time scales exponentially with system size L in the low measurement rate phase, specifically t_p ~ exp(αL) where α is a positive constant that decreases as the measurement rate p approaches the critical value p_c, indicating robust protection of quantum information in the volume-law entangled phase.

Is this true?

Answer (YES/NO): NO